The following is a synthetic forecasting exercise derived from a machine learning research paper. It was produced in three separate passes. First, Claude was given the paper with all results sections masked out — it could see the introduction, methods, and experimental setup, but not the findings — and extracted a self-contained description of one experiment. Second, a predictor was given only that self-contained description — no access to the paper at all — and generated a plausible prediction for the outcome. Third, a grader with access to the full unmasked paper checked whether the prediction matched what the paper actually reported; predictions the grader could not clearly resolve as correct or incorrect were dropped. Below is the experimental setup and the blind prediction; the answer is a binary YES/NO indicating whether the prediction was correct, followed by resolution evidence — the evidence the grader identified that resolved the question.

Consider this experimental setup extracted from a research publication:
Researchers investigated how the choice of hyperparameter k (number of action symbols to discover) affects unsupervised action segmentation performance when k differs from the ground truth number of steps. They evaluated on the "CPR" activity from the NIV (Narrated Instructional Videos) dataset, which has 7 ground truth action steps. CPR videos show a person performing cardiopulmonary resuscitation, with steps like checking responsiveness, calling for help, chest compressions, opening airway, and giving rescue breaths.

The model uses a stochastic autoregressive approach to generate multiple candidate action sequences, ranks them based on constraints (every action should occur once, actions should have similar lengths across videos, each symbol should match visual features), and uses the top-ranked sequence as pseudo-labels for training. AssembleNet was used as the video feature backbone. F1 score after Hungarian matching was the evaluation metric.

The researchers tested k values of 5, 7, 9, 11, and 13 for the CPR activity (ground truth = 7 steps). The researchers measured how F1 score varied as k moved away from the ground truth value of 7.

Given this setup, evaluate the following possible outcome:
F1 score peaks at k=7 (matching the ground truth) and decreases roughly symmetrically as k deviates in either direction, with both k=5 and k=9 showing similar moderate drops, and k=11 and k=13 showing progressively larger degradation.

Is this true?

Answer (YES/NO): NO